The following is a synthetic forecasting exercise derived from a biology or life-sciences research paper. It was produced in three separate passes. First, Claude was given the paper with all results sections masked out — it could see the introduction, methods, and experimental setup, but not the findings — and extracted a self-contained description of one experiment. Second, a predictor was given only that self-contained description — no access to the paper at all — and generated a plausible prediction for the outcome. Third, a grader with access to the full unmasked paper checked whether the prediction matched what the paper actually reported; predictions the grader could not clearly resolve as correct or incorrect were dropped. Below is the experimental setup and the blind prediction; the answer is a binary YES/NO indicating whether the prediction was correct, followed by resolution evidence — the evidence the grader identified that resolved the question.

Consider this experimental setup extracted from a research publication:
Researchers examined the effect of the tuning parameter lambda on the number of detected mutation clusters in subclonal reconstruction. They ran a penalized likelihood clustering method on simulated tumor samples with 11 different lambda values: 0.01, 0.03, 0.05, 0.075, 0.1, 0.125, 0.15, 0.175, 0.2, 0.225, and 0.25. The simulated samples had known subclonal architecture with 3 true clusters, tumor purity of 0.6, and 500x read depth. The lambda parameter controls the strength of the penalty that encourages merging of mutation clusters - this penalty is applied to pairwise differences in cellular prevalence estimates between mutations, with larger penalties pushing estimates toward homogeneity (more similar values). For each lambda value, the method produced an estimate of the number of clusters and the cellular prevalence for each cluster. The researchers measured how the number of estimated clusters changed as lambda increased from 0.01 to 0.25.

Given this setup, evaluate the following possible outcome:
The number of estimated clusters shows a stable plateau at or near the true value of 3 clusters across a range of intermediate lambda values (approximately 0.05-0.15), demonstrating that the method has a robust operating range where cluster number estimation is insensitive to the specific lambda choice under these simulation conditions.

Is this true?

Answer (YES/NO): NO